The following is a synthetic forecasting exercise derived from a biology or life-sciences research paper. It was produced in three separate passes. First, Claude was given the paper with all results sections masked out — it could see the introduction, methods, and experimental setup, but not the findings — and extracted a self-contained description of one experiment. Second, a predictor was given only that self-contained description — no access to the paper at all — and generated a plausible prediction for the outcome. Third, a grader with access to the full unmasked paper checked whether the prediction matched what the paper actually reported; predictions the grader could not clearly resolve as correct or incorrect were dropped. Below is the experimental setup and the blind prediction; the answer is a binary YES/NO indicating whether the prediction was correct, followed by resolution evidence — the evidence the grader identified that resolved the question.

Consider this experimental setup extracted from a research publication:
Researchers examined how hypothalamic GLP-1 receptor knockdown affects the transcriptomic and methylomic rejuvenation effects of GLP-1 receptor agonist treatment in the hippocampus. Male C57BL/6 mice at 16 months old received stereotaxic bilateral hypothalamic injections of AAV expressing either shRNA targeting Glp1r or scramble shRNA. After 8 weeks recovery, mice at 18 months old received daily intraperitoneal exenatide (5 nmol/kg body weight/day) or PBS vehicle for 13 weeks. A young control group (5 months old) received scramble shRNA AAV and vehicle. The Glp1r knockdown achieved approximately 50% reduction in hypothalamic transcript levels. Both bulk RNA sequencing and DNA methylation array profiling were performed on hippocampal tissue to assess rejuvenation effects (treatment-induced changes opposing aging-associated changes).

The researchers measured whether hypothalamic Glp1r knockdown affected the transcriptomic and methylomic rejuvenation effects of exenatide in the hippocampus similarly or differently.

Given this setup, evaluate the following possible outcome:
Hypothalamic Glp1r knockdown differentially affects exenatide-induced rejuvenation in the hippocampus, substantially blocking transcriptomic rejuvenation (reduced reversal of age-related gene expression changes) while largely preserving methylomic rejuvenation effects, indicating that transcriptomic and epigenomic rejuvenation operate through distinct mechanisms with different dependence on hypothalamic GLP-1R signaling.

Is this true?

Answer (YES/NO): NO